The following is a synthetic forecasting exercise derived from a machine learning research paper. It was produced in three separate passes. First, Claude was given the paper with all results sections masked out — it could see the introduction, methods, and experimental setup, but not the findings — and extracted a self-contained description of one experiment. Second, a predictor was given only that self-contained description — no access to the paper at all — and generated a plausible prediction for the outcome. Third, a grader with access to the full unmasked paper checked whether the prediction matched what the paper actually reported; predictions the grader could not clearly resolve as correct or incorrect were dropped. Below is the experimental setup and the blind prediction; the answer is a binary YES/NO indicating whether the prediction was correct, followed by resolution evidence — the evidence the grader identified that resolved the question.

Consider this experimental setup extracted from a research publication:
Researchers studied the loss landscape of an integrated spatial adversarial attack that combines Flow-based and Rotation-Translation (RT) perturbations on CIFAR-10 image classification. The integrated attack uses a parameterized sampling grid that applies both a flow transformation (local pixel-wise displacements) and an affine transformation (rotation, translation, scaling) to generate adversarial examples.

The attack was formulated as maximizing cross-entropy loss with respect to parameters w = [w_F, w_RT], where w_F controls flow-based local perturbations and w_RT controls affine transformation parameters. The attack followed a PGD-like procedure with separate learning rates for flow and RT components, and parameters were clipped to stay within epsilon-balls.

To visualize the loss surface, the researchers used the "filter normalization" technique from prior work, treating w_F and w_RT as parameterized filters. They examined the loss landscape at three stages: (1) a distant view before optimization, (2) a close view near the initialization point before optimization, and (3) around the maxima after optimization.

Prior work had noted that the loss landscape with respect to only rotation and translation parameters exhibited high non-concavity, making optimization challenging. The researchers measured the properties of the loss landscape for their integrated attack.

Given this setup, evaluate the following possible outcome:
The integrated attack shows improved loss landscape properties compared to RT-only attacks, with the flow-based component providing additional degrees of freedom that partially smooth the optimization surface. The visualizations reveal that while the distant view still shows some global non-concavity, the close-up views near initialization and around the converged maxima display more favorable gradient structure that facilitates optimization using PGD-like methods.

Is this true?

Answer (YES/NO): NO